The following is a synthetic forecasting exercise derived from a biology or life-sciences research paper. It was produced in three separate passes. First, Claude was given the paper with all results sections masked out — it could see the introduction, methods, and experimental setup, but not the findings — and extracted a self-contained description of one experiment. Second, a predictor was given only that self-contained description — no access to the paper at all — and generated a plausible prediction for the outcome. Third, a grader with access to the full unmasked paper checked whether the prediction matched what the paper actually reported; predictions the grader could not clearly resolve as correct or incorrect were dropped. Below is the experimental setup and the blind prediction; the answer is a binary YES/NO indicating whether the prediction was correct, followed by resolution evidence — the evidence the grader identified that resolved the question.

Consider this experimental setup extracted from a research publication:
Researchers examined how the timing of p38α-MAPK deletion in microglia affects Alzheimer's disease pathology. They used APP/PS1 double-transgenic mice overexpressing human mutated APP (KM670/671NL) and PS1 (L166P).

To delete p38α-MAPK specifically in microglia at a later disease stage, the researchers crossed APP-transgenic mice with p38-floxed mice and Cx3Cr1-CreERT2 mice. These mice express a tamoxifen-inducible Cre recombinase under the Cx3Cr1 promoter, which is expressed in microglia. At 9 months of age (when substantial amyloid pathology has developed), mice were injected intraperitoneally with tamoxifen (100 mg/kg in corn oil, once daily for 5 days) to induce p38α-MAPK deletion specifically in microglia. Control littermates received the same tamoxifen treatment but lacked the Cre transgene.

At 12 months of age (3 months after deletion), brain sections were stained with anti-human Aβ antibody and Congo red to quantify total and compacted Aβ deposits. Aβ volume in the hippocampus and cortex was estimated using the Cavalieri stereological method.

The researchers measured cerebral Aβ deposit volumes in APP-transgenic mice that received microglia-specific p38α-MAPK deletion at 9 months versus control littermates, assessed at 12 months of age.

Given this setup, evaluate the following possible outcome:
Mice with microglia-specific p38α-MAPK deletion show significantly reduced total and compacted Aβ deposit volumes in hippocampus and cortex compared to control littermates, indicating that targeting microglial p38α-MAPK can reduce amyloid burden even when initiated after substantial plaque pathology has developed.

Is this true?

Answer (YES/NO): NO